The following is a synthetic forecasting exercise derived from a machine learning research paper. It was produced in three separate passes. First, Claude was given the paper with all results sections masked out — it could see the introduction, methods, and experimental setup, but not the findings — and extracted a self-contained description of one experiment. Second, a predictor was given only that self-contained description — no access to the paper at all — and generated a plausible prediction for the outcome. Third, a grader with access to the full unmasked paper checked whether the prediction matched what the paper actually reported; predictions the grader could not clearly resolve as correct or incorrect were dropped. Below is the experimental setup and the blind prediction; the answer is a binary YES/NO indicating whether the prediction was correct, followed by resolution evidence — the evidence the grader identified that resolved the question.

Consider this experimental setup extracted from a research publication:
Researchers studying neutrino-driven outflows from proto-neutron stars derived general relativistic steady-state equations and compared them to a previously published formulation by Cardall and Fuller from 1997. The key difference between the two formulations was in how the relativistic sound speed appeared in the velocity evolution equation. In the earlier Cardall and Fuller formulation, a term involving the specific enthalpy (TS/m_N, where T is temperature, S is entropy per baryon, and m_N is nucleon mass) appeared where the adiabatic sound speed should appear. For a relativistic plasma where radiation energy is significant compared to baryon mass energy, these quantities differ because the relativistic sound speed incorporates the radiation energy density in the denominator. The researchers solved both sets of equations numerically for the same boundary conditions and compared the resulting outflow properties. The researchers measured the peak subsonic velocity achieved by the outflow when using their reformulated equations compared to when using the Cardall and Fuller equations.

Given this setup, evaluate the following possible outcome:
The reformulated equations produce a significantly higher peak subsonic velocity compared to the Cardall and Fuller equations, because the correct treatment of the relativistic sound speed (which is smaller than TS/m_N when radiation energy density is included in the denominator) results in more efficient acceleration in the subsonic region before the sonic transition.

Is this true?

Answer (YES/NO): YES